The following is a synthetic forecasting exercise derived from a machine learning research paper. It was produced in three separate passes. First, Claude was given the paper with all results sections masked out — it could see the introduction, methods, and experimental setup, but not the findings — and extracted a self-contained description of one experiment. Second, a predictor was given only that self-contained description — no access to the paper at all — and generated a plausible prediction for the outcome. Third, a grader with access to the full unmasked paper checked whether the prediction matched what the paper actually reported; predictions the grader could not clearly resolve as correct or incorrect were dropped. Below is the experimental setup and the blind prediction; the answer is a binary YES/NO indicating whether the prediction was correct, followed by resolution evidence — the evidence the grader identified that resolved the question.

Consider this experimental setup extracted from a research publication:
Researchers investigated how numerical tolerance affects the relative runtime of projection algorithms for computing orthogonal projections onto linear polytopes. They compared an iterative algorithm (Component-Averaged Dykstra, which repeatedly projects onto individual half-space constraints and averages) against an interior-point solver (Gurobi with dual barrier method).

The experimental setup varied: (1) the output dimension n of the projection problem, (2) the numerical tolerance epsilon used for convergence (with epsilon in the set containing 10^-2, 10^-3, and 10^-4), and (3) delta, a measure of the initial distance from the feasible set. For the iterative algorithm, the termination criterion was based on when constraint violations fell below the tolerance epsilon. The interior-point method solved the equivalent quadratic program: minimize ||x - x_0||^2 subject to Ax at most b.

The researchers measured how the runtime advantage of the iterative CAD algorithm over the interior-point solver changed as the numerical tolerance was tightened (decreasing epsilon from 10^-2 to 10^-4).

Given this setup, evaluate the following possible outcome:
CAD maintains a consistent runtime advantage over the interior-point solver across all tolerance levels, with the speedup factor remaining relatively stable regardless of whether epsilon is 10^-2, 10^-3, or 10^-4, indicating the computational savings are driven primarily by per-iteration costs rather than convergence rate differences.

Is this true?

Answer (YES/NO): NO